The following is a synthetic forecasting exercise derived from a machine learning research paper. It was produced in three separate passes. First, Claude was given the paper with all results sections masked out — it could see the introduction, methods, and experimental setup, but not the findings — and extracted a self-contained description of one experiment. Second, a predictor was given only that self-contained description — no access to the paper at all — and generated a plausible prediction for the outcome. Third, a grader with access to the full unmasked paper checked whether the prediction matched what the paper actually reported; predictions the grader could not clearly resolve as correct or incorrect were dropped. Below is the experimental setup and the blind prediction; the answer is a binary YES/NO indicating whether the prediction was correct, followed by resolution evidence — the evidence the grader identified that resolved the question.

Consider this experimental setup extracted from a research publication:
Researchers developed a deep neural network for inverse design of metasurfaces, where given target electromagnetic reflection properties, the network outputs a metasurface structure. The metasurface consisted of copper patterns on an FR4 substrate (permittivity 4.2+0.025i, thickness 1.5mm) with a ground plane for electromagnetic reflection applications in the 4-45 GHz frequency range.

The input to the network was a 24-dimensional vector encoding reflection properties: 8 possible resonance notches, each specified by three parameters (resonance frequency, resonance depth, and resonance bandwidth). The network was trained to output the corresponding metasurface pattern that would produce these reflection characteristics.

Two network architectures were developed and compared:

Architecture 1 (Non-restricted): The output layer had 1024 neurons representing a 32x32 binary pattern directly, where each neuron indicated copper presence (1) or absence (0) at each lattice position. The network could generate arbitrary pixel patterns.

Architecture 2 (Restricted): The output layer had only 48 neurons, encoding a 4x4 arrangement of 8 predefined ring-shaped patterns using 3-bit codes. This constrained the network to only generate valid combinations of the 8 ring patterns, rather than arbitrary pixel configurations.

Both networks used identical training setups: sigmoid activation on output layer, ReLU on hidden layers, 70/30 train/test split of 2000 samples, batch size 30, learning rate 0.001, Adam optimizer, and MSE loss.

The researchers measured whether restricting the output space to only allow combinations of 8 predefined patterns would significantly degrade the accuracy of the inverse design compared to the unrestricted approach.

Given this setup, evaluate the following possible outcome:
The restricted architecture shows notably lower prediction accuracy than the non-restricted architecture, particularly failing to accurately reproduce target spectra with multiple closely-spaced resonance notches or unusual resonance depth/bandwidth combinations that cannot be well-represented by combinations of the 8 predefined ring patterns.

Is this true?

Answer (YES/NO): NO